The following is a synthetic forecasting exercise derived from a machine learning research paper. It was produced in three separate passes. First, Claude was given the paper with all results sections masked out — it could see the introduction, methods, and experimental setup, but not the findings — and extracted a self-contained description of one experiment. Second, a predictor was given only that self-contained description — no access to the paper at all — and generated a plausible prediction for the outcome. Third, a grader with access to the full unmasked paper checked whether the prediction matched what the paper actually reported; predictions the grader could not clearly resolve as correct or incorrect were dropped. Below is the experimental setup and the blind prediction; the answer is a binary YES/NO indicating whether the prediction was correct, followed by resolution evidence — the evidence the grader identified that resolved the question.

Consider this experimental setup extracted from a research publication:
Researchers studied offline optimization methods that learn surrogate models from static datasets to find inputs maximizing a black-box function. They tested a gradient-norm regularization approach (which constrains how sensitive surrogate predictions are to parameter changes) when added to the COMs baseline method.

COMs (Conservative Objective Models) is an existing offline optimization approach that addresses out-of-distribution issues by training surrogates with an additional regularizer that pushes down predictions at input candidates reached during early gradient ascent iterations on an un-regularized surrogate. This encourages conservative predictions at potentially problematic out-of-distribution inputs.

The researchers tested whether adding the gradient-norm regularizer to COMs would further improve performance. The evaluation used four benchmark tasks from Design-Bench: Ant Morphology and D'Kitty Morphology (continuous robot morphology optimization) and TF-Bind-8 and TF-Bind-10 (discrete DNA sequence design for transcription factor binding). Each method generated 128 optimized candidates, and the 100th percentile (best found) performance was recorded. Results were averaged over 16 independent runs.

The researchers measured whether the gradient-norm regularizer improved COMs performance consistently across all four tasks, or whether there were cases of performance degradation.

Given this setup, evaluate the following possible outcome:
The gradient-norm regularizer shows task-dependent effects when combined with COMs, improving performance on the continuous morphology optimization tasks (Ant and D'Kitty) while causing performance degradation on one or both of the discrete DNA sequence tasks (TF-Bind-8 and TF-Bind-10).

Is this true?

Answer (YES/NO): YES